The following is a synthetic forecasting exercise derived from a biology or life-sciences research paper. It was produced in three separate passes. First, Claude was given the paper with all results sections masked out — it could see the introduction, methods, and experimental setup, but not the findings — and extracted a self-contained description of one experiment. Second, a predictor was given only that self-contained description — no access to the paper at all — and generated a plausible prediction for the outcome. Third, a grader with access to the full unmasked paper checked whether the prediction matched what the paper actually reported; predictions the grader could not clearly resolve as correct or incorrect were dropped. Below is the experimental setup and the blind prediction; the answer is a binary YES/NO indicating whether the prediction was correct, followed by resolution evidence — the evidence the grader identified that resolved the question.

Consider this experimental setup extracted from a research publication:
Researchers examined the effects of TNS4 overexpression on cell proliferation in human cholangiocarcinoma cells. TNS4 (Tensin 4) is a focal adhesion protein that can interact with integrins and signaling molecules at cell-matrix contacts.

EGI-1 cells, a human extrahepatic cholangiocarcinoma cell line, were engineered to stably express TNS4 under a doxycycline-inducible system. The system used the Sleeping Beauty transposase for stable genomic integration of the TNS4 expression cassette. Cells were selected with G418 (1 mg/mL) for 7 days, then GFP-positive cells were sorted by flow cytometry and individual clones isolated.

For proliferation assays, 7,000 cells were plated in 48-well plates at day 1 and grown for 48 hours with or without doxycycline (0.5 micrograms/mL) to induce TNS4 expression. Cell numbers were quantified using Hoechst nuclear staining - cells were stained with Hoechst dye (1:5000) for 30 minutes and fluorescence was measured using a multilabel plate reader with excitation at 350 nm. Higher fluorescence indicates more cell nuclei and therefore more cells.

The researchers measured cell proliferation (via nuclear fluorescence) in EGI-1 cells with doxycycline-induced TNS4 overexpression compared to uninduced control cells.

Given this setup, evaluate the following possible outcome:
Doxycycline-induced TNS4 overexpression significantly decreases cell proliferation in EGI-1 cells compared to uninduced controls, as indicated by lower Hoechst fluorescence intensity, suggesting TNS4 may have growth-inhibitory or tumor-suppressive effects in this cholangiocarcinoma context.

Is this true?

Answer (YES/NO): NO